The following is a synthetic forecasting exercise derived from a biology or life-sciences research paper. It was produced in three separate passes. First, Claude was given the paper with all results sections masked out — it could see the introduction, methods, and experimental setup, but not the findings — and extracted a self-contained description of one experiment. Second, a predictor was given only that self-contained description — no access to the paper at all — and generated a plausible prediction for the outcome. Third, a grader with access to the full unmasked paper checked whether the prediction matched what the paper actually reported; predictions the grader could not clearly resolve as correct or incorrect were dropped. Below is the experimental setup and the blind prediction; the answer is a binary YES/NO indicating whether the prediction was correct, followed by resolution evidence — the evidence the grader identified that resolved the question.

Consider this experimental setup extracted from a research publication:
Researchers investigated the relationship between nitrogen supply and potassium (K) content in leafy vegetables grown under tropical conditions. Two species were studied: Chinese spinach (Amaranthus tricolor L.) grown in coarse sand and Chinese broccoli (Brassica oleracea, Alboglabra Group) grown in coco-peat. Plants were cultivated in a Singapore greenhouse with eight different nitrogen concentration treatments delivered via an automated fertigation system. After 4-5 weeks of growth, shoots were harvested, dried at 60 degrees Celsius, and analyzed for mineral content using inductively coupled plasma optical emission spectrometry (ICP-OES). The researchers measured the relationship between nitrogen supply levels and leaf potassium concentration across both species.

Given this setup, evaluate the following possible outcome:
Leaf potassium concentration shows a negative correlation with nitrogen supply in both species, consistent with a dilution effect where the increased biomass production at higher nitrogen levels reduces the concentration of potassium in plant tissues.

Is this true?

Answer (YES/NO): NO